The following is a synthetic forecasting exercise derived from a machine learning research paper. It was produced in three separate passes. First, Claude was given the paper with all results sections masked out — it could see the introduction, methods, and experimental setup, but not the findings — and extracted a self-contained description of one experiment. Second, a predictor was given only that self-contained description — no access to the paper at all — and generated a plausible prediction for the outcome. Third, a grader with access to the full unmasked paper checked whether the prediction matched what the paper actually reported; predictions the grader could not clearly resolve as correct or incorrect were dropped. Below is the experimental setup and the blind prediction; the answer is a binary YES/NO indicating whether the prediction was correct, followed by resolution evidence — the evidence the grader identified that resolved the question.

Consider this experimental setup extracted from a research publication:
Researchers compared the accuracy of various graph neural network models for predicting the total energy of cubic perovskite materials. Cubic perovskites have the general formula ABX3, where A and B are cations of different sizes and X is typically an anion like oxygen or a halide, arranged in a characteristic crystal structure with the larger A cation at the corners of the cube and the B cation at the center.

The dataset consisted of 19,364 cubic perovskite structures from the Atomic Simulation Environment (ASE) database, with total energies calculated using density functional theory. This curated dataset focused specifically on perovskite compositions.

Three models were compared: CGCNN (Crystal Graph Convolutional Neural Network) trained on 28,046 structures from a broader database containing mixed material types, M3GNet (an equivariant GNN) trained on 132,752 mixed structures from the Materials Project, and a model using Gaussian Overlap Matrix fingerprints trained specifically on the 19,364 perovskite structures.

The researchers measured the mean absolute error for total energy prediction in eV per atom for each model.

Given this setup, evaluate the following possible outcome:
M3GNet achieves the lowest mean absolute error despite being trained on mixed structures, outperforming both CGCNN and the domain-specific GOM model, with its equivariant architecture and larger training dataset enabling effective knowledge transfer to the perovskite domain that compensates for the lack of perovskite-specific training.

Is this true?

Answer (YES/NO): NO